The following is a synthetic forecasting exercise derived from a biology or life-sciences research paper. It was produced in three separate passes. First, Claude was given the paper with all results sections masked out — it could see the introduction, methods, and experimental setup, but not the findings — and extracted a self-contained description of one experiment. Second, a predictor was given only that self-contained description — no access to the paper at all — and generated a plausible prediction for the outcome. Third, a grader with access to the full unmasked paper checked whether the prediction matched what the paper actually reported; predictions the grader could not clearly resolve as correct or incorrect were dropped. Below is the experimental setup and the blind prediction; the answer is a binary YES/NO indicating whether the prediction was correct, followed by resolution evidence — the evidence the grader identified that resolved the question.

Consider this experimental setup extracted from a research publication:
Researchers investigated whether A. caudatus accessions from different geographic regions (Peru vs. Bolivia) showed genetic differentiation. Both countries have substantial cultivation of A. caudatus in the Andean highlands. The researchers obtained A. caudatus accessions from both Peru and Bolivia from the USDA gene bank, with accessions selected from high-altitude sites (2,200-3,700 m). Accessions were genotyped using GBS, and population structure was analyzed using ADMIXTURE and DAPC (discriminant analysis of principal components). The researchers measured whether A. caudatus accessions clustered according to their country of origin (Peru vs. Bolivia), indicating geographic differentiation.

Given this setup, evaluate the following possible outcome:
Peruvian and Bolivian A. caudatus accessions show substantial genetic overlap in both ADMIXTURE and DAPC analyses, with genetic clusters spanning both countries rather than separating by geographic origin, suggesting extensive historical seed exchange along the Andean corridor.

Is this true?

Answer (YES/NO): NO